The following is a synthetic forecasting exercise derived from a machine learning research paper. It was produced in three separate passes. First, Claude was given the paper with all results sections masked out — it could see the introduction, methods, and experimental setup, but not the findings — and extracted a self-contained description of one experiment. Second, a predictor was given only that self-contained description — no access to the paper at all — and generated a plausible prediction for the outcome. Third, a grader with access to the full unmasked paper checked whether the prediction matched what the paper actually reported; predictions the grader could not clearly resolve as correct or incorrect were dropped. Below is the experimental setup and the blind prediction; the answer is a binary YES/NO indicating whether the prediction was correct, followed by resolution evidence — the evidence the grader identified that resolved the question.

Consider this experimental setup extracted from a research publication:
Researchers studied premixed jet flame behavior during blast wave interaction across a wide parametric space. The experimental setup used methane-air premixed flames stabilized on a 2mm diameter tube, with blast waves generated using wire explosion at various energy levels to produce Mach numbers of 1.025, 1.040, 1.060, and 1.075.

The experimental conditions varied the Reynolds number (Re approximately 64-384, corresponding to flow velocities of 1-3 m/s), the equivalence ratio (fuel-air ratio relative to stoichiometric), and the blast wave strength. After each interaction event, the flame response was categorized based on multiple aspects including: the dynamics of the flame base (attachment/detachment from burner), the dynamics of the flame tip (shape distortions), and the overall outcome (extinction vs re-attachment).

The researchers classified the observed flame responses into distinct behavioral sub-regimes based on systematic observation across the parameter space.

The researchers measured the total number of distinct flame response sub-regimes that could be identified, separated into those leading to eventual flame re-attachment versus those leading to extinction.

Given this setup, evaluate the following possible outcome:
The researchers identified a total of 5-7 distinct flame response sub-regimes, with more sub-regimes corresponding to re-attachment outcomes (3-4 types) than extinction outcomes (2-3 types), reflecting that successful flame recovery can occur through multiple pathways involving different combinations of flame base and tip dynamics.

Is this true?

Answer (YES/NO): NO